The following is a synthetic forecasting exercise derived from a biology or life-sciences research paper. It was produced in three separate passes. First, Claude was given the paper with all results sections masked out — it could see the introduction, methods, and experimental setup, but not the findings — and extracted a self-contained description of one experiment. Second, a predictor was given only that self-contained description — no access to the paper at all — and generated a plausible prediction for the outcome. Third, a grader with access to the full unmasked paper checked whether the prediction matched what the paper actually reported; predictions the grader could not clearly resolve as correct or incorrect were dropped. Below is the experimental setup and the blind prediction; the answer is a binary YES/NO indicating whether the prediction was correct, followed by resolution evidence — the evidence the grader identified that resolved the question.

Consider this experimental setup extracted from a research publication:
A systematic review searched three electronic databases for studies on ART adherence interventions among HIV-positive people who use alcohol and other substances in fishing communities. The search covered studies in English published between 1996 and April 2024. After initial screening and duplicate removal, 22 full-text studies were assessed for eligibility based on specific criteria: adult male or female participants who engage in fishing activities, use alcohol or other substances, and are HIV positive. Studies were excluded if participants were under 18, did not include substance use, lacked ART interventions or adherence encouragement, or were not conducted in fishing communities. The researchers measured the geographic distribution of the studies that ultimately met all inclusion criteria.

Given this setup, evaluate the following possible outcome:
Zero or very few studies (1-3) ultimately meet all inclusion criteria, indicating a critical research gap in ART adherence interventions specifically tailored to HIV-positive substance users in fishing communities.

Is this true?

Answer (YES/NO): YES